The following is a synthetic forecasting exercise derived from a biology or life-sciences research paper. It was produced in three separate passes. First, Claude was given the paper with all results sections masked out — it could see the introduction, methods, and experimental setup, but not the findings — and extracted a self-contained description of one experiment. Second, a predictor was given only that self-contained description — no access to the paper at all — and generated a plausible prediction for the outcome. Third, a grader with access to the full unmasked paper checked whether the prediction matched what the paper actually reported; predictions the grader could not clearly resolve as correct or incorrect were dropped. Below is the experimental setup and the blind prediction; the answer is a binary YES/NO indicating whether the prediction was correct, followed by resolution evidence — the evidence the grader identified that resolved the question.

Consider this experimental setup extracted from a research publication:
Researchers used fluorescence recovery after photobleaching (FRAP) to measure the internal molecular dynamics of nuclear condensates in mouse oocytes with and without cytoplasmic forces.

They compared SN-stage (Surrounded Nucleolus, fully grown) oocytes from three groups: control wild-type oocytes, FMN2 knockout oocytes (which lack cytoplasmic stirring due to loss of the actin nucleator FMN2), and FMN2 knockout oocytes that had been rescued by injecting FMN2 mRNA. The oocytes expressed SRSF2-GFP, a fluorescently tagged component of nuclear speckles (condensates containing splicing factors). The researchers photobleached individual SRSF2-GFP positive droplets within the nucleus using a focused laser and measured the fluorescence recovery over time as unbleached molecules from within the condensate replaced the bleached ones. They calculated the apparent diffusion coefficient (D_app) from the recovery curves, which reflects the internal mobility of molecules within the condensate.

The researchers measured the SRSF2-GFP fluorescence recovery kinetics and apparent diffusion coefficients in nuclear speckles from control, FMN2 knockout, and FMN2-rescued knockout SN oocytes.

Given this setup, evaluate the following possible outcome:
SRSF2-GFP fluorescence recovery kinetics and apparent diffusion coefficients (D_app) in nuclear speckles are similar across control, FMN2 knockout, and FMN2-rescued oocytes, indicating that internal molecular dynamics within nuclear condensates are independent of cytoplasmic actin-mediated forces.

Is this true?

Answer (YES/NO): NO